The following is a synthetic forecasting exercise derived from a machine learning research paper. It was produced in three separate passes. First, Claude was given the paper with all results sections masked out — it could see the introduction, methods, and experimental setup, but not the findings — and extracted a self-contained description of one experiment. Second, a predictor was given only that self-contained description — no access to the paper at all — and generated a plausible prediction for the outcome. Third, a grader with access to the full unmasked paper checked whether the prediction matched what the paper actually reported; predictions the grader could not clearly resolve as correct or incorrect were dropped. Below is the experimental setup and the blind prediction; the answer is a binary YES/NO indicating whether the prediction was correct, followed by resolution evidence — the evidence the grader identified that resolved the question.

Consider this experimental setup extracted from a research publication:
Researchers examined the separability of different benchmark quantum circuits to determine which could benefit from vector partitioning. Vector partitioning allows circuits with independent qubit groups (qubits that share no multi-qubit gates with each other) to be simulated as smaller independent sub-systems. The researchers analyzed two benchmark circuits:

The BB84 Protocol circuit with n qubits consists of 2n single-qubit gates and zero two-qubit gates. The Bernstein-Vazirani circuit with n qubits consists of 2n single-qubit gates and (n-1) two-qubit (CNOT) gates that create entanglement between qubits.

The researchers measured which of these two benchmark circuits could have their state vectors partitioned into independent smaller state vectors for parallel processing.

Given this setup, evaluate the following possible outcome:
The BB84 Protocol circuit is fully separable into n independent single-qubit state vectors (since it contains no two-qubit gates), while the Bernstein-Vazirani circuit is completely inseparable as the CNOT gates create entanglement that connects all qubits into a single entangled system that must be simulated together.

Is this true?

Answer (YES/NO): YES